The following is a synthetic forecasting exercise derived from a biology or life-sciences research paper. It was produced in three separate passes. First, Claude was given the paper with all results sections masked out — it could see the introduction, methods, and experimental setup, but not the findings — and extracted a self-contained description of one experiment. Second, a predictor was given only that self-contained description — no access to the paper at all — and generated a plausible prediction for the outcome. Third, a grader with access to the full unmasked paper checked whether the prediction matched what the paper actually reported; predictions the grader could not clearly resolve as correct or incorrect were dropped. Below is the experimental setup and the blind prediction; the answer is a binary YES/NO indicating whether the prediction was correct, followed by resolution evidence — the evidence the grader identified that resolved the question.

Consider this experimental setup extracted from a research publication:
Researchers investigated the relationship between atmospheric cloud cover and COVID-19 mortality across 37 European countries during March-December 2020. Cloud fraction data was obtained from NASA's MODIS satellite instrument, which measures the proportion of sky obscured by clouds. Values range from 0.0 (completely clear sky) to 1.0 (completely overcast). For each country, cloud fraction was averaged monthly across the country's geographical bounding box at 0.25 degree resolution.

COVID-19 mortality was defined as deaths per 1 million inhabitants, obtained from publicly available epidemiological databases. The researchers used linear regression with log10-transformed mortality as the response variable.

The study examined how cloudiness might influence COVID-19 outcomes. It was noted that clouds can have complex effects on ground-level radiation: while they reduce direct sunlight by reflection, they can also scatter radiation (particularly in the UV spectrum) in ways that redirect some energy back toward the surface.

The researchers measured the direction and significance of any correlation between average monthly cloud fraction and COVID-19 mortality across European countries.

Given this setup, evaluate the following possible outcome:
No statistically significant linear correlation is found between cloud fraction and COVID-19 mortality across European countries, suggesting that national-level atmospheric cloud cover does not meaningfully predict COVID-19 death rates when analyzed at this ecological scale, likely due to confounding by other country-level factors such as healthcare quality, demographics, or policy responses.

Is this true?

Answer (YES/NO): NO